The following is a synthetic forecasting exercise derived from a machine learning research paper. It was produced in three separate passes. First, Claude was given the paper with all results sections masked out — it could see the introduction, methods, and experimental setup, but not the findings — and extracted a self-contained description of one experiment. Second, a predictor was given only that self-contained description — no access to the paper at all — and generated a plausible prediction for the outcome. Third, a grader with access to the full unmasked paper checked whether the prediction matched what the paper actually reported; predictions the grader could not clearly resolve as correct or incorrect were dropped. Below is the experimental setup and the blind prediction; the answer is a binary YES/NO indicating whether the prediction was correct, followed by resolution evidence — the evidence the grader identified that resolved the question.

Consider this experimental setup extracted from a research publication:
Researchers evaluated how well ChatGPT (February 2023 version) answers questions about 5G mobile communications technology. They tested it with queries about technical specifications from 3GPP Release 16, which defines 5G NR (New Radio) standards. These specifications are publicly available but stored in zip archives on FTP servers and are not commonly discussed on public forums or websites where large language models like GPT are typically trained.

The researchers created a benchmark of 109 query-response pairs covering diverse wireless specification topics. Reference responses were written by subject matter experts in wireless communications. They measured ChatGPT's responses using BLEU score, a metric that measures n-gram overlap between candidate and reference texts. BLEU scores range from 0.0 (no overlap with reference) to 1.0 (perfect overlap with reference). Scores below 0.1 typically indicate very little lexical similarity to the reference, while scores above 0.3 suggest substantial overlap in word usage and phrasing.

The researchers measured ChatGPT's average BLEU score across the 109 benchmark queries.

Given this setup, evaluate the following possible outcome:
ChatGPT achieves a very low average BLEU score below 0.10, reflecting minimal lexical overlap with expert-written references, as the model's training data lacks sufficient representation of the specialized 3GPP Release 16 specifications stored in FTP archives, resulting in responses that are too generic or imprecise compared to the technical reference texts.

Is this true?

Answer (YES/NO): YES